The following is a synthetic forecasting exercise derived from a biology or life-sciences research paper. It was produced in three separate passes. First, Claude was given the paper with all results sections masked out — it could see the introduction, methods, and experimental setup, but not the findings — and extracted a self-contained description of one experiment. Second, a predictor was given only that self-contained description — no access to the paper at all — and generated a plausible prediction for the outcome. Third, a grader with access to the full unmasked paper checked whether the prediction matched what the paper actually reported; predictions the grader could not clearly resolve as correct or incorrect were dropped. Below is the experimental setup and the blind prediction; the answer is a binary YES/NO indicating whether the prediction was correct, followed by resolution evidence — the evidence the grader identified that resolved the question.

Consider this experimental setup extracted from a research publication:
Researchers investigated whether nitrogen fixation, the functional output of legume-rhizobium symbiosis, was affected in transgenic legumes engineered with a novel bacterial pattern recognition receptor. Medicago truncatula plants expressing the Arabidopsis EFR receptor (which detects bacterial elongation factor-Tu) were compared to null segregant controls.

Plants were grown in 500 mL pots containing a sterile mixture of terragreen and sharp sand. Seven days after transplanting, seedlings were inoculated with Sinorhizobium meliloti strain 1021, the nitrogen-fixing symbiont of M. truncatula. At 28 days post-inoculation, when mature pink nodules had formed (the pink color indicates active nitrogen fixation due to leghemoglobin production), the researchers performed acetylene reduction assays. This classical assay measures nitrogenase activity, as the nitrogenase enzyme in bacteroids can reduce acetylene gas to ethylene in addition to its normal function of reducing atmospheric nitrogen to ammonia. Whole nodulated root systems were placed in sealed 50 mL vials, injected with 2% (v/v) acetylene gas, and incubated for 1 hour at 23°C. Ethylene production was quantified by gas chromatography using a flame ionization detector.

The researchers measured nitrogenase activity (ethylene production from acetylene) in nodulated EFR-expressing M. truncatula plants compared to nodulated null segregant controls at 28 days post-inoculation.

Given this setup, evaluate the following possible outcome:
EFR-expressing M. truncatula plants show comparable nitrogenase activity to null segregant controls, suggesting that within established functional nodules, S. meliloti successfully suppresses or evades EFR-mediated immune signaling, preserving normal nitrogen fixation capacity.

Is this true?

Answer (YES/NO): YES